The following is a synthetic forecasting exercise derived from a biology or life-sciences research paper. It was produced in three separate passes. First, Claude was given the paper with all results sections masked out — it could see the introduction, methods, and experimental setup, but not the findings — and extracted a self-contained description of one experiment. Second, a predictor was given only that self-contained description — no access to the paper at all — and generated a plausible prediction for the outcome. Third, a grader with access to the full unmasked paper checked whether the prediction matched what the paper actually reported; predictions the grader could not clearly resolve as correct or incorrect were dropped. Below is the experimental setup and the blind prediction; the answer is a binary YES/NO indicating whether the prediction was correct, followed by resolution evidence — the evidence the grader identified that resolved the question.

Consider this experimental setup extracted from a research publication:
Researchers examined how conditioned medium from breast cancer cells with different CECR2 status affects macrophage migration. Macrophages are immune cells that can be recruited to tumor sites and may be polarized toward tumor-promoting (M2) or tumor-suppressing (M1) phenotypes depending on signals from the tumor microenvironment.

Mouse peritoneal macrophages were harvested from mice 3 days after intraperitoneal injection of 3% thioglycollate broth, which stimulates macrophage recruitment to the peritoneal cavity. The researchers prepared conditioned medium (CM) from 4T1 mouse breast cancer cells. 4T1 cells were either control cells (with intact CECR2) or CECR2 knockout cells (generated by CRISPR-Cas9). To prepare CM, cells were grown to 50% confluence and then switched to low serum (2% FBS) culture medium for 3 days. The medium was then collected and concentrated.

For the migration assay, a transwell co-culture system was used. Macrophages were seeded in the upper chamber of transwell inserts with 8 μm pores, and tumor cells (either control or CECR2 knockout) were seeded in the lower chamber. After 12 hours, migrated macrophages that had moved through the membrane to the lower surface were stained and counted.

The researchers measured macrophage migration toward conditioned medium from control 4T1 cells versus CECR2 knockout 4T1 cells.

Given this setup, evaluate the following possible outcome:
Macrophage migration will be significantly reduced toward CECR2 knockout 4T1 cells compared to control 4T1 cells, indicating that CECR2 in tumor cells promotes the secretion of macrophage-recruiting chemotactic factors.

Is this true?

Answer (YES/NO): YES